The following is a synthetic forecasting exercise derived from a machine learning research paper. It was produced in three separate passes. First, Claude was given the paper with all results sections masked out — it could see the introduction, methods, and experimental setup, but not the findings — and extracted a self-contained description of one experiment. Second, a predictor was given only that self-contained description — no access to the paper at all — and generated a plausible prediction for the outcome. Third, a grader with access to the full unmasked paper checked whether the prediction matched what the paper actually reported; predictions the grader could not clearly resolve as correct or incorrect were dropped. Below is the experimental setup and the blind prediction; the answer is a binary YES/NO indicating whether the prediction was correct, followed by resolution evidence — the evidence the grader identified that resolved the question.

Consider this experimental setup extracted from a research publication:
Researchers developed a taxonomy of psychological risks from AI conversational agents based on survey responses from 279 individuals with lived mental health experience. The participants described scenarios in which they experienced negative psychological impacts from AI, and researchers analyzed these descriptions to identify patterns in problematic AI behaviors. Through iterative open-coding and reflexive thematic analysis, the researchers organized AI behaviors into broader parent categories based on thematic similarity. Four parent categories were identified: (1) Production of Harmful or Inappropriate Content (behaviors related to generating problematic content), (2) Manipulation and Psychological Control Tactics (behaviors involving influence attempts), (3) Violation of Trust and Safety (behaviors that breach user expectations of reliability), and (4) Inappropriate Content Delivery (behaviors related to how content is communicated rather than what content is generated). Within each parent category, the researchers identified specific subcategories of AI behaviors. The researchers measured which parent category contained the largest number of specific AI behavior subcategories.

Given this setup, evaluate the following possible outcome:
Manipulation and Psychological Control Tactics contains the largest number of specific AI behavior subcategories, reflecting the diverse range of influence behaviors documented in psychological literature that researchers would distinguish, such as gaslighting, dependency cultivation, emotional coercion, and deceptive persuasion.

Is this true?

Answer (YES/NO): NO